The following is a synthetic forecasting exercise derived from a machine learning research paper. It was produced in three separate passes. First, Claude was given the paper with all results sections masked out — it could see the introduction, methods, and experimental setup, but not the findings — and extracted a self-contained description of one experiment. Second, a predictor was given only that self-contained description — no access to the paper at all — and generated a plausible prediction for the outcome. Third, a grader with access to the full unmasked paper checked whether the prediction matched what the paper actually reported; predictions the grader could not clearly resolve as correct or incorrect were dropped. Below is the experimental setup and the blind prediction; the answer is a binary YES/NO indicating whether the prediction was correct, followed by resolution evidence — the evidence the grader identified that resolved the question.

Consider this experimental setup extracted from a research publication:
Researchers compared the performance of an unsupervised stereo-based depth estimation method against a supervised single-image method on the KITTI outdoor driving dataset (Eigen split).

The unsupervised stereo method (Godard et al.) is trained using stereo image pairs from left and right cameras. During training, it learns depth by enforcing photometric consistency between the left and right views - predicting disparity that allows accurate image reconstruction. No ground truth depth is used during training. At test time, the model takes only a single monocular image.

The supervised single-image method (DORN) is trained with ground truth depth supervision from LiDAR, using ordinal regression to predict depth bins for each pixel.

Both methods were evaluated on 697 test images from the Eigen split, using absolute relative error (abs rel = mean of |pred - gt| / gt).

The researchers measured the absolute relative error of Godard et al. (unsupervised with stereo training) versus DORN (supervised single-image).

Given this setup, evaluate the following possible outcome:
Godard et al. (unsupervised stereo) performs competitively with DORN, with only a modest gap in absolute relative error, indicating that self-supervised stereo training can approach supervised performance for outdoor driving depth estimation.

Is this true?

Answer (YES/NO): NO